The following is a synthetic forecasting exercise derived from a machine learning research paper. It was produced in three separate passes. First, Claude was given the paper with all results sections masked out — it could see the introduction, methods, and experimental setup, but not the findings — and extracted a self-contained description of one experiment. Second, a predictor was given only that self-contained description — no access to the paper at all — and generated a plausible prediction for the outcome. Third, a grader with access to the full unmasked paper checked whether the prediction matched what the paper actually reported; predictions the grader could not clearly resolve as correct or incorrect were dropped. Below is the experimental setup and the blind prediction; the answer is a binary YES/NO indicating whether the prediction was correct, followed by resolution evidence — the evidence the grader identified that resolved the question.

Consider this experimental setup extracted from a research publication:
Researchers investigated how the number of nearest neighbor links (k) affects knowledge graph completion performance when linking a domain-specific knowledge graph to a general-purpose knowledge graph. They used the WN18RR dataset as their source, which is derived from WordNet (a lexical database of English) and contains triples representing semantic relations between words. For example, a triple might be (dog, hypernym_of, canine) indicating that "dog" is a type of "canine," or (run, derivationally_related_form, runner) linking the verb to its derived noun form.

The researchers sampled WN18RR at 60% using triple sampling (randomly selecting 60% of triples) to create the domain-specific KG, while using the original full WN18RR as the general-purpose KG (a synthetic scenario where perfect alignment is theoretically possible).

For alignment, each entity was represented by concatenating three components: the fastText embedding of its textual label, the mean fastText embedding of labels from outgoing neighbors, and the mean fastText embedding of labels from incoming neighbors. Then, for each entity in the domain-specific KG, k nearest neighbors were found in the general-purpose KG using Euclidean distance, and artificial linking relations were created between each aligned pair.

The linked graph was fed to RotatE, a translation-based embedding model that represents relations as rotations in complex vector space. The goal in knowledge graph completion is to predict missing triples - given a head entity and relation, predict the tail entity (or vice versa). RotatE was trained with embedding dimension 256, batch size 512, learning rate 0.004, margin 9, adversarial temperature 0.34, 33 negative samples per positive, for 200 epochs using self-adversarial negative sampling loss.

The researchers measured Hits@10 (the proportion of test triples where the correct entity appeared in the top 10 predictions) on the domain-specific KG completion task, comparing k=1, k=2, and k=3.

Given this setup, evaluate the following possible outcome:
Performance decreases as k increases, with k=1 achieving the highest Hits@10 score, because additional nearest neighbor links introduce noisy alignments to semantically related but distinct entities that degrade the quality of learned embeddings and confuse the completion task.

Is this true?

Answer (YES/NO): YES